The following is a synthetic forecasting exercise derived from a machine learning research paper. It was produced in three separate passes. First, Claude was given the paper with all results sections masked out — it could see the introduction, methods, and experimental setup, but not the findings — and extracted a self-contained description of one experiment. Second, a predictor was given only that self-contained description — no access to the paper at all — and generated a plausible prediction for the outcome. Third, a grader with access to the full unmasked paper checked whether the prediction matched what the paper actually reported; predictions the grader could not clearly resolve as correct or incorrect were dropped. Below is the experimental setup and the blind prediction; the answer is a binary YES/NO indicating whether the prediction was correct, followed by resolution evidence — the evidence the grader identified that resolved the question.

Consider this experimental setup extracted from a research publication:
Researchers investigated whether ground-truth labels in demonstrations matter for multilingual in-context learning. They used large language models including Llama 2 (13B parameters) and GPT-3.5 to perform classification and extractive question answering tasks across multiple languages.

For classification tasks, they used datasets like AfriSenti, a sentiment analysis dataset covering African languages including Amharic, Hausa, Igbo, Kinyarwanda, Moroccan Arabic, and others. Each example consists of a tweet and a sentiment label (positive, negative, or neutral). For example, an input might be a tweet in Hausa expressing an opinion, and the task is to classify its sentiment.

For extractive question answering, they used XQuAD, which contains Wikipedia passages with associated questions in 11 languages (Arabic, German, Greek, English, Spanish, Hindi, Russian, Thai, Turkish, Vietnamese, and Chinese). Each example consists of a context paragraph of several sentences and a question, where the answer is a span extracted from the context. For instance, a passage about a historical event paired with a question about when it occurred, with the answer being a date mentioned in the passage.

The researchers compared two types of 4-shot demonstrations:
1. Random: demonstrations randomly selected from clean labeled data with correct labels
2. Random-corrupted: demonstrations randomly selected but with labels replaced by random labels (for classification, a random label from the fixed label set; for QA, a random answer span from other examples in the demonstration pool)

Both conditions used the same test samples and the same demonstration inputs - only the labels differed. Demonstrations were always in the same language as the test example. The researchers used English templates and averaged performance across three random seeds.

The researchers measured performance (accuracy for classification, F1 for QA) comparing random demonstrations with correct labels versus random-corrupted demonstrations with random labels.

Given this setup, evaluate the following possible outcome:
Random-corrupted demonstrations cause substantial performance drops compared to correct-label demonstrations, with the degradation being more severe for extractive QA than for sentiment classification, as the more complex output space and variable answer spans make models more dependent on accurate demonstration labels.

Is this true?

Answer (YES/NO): NO